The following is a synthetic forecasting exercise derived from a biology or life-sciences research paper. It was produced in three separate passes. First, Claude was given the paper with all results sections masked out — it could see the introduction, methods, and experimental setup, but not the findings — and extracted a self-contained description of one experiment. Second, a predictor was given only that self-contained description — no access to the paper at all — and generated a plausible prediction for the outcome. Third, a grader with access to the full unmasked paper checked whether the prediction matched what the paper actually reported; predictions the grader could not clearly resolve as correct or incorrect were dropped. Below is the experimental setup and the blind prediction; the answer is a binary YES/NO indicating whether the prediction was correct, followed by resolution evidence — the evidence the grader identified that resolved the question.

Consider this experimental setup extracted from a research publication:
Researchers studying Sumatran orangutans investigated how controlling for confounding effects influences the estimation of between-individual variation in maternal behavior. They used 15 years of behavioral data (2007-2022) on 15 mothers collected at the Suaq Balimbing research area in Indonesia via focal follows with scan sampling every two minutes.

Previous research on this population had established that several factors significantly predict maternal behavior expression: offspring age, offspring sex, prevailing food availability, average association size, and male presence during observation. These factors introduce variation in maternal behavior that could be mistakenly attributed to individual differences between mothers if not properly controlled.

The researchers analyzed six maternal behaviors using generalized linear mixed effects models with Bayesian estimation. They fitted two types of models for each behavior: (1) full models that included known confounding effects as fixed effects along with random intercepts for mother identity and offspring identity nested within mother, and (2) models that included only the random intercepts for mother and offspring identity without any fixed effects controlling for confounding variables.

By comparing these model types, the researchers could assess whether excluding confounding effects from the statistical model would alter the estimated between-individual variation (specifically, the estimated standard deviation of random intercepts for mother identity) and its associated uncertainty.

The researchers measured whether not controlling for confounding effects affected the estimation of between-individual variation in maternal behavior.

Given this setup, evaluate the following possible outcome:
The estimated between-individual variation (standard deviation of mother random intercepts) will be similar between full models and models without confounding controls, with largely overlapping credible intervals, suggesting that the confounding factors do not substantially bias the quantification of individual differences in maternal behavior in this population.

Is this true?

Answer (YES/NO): NO